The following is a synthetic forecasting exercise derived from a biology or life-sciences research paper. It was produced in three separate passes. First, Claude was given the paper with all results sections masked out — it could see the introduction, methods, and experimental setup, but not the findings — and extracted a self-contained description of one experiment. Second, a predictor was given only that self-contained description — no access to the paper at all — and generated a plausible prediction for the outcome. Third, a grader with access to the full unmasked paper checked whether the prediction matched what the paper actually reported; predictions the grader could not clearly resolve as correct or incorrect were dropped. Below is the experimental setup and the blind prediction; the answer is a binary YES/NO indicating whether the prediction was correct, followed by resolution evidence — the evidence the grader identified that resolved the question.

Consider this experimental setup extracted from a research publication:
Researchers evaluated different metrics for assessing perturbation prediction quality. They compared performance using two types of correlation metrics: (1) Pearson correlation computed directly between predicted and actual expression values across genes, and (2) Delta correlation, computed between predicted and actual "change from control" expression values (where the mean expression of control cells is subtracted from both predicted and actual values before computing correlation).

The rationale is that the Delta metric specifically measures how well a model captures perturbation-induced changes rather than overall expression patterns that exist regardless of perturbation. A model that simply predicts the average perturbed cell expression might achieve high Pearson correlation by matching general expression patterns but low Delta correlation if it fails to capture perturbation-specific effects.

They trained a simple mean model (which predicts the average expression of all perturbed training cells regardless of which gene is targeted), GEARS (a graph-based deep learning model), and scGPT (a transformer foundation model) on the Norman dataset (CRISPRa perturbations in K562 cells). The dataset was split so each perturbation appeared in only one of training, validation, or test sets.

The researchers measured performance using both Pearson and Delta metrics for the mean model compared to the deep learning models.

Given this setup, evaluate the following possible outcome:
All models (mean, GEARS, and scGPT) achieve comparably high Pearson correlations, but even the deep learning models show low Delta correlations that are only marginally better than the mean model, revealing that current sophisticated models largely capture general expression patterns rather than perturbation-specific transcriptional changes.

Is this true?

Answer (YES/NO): NO